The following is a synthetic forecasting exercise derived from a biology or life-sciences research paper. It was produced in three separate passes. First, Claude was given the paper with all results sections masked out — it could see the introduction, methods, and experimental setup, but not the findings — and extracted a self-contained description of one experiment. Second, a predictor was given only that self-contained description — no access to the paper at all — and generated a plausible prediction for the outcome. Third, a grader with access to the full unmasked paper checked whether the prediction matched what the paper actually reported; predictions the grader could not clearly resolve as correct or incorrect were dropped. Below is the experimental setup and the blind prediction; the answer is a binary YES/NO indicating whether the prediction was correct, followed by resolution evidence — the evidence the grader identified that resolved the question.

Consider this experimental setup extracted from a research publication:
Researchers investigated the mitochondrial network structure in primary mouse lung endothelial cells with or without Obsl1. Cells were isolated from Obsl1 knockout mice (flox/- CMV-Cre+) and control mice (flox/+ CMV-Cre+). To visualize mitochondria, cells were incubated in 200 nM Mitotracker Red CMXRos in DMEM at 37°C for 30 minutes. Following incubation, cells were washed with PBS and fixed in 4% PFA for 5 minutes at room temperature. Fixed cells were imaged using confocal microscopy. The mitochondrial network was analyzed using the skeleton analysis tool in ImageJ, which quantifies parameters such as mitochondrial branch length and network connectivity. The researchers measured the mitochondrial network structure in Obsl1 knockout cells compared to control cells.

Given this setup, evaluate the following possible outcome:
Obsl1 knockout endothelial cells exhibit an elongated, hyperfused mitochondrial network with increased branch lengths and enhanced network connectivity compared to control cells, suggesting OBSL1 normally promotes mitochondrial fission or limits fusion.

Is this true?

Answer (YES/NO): YES